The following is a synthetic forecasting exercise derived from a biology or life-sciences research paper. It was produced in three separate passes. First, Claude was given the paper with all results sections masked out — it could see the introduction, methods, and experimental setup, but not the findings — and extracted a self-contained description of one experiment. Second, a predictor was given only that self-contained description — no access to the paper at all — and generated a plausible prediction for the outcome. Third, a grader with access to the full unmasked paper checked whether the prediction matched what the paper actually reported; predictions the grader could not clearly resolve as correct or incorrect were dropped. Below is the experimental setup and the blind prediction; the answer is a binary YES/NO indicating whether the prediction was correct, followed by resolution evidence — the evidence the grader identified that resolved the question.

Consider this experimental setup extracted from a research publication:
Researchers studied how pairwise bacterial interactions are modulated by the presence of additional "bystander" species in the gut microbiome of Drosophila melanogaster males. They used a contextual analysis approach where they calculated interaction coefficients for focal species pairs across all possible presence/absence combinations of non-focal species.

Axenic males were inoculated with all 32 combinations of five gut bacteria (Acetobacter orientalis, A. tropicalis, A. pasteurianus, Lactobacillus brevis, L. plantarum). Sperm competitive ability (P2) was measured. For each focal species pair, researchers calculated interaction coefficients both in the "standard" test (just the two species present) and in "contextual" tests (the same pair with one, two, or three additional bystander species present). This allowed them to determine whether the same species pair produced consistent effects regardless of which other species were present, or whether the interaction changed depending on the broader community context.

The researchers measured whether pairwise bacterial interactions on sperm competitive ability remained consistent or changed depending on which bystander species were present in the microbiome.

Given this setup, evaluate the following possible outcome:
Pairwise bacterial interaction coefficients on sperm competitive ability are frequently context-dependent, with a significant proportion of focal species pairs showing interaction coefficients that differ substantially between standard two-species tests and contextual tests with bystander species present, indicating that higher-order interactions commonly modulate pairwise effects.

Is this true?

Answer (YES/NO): YES